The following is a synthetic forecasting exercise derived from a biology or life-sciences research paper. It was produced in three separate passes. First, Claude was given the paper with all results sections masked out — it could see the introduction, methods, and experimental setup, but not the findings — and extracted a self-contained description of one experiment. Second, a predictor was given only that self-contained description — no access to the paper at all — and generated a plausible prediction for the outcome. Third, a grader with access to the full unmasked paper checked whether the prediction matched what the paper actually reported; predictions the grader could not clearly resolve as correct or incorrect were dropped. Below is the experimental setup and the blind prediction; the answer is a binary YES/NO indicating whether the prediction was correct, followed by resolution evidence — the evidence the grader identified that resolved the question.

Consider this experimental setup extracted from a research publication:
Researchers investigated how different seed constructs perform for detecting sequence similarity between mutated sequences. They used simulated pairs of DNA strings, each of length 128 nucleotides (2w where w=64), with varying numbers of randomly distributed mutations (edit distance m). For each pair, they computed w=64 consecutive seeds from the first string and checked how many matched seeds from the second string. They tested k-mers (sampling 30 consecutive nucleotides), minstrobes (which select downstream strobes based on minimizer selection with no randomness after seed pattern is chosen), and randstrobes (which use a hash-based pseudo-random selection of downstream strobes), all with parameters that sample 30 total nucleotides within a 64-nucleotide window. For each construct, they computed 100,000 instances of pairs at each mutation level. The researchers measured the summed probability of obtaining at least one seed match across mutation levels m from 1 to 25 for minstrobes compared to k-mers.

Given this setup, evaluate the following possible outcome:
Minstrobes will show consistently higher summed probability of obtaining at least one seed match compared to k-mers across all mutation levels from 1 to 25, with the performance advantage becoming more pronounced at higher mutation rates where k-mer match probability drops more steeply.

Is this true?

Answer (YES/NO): NO